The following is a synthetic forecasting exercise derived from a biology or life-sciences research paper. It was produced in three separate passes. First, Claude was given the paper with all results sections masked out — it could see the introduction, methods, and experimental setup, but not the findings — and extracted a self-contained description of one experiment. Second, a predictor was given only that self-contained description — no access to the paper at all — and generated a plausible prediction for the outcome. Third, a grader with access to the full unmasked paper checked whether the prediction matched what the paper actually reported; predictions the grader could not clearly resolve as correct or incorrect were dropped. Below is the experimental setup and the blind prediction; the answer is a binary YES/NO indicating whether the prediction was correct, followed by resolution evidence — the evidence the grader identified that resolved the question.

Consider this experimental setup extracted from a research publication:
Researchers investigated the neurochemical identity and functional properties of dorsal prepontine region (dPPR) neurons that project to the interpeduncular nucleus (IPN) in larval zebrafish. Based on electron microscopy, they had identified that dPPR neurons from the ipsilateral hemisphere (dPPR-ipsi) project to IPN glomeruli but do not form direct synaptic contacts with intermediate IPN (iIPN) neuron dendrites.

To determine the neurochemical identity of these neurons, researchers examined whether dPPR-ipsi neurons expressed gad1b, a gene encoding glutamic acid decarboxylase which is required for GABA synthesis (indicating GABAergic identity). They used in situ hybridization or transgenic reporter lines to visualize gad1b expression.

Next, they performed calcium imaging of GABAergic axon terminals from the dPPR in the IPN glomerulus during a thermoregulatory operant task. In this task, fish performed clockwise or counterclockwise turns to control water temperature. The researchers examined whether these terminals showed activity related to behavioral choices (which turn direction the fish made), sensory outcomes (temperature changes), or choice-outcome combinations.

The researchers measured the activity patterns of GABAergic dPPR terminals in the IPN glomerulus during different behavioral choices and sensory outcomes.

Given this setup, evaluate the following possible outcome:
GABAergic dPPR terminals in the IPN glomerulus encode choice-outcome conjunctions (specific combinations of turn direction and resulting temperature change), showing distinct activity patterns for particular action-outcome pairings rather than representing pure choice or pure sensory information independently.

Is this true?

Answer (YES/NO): NO